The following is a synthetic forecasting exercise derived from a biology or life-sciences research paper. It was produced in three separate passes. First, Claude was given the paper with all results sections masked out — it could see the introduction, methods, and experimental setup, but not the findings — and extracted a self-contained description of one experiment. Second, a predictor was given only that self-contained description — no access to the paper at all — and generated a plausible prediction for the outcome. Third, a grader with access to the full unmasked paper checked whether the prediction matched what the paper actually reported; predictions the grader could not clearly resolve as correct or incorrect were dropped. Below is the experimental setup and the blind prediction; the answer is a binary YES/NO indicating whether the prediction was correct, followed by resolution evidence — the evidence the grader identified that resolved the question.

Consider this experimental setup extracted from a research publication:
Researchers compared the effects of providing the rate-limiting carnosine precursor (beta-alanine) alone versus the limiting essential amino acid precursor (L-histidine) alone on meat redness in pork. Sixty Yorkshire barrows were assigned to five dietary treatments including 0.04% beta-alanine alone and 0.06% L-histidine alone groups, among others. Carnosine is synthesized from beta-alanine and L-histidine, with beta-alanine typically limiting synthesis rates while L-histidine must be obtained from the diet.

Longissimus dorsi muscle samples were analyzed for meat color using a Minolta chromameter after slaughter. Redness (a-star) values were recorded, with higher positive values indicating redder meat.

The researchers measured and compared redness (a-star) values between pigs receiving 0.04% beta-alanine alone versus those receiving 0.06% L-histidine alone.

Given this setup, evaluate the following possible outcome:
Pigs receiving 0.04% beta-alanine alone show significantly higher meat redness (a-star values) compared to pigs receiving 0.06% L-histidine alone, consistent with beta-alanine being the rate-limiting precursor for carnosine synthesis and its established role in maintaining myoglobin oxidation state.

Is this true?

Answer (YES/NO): NO